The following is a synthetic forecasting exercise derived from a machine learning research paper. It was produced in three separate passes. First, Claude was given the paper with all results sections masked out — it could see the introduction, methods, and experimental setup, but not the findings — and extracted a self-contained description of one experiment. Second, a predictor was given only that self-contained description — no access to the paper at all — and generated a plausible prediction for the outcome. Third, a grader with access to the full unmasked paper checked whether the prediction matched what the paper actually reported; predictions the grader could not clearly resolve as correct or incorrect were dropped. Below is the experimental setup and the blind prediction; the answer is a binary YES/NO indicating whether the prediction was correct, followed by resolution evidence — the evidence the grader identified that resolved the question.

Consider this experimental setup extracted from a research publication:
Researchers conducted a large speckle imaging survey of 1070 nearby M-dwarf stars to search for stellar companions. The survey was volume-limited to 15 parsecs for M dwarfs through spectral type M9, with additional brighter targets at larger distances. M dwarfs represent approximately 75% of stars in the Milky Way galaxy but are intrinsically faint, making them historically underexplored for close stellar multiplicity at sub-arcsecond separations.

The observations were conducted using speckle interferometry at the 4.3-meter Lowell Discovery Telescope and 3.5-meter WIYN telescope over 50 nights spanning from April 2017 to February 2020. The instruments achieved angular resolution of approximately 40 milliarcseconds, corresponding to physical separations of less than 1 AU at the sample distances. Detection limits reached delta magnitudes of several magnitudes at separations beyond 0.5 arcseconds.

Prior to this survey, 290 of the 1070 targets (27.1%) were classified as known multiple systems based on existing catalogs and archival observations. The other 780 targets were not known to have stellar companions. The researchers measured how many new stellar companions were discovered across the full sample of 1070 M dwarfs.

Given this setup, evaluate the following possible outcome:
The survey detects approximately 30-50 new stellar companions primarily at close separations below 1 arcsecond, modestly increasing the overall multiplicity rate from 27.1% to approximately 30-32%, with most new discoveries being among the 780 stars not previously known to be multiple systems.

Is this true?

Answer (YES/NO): NO